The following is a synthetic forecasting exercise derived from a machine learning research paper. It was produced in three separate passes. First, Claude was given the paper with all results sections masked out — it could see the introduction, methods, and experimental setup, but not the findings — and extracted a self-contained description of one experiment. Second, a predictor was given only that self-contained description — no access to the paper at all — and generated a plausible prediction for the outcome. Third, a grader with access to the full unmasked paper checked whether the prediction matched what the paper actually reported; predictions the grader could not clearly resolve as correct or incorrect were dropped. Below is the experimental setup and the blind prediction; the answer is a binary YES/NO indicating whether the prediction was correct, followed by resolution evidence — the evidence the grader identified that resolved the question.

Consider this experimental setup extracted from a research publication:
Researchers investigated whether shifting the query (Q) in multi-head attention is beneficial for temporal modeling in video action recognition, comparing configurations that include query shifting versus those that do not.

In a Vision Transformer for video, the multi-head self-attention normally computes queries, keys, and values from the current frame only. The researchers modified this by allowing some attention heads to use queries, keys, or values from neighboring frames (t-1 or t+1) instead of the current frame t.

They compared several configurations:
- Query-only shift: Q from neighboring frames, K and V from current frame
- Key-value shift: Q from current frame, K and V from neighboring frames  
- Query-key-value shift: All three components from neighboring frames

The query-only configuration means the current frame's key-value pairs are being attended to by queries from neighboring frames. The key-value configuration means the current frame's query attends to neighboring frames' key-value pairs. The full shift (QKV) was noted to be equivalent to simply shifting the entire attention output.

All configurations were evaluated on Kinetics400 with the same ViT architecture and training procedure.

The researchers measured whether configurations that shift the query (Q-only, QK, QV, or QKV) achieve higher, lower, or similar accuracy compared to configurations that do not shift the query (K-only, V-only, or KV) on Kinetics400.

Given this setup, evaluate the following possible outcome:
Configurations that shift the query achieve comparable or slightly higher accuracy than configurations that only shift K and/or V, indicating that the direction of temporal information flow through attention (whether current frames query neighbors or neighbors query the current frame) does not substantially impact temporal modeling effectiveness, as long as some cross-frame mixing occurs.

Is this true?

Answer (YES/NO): NO